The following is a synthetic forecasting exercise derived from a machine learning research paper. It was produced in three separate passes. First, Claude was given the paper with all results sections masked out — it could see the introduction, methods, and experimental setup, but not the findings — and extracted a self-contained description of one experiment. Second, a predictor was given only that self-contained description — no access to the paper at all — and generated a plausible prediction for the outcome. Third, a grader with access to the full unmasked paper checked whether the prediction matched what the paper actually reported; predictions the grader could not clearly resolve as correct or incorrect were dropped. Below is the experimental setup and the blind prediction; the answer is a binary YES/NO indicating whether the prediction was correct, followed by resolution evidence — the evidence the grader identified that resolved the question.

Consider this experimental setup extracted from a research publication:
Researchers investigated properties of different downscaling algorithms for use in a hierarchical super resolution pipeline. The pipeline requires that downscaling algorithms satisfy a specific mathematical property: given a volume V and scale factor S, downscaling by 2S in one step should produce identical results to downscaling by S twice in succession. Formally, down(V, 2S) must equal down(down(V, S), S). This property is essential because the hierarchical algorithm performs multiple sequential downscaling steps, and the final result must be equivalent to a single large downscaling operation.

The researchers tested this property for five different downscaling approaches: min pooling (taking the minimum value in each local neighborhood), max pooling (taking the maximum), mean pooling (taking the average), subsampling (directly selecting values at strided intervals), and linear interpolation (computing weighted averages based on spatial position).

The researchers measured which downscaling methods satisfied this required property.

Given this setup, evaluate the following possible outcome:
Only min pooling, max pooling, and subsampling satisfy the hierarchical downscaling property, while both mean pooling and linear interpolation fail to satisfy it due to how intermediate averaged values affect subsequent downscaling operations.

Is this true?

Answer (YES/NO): NO